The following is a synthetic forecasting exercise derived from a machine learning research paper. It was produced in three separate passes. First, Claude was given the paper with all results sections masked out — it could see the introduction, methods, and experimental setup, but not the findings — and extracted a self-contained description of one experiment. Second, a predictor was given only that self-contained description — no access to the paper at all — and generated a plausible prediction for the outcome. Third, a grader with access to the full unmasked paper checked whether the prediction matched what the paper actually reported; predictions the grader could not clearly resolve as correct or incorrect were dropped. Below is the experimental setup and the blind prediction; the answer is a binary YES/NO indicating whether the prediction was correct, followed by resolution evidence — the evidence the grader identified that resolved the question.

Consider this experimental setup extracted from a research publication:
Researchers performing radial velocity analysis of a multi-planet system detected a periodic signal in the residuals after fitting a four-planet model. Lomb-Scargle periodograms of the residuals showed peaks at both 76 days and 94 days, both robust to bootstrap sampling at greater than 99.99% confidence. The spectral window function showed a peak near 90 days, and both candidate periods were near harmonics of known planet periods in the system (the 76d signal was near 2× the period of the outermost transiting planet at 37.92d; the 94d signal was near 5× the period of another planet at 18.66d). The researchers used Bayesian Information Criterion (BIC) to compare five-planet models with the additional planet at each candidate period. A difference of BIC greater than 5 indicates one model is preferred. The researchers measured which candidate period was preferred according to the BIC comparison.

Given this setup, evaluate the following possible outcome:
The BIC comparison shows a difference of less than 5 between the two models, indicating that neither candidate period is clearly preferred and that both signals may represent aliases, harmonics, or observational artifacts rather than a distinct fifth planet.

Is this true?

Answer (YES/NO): NO